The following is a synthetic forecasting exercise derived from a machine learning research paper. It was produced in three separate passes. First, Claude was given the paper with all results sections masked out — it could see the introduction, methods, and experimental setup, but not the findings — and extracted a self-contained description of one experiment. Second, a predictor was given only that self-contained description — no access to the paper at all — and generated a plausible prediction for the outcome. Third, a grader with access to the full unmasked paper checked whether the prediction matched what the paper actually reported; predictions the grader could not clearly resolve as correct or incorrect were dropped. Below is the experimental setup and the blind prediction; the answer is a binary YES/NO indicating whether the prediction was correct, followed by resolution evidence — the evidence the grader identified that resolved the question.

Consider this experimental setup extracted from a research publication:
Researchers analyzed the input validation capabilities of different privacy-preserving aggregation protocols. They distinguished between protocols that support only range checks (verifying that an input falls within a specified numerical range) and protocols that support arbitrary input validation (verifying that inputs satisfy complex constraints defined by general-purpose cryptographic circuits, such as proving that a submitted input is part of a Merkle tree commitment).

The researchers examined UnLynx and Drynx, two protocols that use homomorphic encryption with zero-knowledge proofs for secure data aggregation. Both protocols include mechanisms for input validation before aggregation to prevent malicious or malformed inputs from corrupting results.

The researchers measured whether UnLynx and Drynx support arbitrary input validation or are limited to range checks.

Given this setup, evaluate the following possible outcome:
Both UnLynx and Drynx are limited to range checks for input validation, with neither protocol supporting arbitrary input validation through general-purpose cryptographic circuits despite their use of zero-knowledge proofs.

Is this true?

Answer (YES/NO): YES